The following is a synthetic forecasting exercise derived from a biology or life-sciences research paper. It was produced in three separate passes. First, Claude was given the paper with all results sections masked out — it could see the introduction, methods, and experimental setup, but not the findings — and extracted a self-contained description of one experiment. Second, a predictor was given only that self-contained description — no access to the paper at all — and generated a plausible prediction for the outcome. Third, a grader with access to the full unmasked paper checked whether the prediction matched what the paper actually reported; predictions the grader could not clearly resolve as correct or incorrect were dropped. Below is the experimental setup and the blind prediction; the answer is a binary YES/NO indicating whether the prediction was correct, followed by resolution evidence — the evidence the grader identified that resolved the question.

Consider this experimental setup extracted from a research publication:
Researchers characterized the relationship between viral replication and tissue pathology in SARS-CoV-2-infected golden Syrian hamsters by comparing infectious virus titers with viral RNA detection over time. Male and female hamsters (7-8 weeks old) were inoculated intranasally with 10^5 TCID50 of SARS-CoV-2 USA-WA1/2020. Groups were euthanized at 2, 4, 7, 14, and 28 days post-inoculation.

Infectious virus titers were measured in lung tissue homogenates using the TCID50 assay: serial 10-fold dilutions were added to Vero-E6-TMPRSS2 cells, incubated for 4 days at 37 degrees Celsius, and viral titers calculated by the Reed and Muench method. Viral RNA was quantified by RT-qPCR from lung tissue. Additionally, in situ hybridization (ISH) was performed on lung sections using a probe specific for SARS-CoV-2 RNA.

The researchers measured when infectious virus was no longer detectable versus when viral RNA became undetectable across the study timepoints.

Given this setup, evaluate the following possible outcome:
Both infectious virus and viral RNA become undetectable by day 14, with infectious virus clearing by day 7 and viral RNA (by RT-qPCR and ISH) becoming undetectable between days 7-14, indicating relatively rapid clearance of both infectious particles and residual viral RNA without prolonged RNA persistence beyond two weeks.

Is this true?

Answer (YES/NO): NO